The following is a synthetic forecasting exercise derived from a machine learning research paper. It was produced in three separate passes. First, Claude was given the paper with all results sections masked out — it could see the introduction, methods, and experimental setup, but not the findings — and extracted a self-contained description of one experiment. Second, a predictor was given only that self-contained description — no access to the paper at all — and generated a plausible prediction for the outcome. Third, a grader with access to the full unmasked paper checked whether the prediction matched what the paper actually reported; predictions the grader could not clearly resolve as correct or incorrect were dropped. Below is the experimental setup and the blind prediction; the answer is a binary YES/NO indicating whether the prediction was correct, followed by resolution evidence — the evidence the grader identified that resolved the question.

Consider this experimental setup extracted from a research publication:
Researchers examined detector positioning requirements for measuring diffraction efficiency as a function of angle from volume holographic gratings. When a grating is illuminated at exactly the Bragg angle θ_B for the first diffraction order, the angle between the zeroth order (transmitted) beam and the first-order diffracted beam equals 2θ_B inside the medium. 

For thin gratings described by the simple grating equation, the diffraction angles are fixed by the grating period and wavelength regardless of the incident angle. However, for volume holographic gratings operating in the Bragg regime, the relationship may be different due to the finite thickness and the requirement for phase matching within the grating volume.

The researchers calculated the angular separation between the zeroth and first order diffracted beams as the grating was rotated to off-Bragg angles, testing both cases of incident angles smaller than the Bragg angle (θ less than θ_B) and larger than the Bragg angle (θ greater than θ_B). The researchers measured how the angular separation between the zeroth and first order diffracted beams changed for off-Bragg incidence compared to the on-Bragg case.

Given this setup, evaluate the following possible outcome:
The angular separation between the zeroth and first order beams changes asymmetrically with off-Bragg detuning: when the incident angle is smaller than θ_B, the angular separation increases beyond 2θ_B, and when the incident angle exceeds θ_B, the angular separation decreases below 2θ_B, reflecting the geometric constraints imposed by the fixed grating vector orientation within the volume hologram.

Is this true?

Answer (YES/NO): NO